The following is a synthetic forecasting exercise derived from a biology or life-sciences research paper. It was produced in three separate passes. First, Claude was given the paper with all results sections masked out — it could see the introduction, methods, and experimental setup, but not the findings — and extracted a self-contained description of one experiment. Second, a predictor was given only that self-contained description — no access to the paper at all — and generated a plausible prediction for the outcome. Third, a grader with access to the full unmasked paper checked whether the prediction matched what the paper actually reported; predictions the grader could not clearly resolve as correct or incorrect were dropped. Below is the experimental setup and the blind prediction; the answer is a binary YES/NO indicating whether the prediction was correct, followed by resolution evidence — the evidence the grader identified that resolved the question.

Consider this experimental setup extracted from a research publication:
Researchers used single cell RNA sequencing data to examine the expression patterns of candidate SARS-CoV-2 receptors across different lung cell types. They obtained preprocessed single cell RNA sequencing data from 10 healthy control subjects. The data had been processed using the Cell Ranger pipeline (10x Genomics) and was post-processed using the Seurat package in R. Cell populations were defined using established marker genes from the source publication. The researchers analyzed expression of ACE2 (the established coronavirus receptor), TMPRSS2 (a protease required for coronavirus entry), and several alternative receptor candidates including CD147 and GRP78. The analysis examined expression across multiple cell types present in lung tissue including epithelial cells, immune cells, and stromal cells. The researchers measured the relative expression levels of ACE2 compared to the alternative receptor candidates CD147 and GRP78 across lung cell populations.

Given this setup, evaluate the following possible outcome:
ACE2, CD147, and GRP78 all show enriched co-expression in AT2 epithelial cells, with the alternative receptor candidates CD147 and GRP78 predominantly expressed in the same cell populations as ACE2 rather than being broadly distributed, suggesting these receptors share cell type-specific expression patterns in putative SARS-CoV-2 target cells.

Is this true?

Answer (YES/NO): NO